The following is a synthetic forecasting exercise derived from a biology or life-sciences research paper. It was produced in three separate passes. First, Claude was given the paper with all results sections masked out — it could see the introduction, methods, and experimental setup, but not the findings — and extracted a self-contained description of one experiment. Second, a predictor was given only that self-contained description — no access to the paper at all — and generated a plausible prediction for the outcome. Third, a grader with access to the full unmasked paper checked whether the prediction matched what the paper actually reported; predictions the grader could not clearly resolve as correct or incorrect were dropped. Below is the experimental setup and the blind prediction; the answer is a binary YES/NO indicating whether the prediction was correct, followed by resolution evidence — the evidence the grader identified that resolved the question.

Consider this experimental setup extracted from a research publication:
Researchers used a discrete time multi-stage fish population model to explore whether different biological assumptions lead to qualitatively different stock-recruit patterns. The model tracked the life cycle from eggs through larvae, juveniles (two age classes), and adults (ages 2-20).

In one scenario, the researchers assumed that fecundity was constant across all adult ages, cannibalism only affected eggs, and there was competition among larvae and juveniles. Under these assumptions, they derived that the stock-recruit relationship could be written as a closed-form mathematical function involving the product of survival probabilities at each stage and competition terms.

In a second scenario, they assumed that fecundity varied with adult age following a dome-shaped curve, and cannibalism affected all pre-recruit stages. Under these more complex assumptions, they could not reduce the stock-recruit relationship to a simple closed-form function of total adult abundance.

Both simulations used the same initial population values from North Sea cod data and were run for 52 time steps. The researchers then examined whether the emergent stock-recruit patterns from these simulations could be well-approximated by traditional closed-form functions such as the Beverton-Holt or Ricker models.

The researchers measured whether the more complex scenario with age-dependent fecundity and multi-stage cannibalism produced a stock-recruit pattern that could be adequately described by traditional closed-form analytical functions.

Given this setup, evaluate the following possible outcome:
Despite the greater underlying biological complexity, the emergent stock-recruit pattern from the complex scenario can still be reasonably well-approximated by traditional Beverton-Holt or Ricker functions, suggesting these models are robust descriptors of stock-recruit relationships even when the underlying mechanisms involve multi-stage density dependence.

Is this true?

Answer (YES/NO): NO